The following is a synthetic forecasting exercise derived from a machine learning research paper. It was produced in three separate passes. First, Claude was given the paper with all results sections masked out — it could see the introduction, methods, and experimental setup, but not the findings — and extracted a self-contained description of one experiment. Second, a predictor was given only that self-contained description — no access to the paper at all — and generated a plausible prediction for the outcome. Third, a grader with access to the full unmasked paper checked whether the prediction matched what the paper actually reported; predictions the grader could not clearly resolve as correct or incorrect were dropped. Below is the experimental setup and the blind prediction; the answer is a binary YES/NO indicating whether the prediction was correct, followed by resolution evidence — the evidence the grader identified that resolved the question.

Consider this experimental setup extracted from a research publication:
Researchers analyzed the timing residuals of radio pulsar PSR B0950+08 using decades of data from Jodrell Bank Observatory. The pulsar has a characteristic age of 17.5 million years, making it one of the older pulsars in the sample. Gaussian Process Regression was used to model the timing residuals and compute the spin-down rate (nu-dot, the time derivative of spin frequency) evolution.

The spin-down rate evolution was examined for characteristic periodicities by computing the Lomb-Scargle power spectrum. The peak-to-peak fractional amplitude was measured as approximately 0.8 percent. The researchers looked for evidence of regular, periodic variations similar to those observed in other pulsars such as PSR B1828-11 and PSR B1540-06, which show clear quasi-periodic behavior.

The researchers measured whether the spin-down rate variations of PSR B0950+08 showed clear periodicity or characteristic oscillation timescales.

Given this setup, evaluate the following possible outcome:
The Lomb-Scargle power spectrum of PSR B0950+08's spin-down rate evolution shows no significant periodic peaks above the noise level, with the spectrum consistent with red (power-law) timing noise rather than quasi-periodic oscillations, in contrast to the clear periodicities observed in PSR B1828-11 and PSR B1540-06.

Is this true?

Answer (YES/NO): NO